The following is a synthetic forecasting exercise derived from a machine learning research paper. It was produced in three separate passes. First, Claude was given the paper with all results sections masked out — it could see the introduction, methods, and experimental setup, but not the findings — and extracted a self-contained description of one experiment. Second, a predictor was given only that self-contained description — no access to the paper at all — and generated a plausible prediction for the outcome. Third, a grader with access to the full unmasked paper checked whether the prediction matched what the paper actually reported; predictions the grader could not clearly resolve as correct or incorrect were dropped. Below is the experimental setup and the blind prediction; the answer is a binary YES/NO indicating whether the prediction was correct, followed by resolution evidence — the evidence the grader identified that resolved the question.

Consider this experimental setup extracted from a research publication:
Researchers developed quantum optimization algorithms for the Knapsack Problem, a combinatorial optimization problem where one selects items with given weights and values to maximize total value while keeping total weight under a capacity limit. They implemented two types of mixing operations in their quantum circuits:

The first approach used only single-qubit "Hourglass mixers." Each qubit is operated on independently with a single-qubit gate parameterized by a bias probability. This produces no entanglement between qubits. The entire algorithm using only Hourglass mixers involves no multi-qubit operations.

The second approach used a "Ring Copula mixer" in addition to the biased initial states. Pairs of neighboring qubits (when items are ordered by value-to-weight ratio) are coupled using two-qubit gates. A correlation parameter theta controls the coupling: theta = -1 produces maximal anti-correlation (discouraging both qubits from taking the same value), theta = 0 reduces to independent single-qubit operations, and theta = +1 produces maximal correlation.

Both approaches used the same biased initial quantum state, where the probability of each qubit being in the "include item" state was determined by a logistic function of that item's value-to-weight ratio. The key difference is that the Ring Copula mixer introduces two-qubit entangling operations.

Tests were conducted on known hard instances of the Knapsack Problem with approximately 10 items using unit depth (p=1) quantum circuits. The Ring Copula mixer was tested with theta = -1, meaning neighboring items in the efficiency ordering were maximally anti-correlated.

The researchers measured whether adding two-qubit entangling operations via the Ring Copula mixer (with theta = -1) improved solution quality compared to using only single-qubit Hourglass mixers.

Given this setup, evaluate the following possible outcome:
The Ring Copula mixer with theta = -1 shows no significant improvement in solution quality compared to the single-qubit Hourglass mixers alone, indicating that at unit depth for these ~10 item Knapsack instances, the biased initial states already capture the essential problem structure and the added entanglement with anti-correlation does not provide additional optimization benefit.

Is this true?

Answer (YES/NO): NO